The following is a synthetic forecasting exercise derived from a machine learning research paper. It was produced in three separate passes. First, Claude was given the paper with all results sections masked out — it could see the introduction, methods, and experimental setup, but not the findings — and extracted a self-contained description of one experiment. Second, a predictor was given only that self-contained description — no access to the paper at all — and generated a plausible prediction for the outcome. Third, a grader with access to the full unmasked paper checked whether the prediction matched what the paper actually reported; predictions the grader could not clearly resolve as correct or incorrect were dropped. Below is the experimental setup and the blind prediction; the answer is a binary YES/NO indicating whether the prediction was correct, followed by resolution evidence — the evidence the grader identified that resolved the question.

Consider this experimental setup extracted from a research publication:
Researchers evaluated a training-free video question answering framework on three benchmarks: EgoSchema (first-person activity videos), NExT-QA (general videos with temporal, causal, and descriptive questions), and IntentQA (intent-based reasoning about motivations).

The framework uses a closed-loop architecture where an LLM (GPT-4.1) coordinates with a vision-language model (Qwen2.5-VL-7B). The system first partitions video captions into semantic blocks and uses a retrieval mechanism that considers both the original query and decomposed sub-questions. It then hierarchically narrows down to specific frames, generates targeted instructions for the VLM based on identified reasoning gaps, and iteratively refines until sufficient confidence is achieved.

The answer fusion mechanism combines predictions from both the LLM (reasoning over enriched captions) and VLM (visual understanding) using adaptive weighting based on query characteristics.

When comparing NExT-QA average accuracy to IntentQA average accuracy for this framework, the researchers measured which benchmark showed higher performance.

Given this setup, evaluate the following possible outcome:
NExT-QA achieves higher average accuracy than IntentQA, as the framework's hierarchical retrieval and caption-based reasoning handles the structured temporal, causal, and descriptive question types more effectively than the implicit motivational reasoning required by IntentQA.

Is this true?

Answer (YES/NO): YES